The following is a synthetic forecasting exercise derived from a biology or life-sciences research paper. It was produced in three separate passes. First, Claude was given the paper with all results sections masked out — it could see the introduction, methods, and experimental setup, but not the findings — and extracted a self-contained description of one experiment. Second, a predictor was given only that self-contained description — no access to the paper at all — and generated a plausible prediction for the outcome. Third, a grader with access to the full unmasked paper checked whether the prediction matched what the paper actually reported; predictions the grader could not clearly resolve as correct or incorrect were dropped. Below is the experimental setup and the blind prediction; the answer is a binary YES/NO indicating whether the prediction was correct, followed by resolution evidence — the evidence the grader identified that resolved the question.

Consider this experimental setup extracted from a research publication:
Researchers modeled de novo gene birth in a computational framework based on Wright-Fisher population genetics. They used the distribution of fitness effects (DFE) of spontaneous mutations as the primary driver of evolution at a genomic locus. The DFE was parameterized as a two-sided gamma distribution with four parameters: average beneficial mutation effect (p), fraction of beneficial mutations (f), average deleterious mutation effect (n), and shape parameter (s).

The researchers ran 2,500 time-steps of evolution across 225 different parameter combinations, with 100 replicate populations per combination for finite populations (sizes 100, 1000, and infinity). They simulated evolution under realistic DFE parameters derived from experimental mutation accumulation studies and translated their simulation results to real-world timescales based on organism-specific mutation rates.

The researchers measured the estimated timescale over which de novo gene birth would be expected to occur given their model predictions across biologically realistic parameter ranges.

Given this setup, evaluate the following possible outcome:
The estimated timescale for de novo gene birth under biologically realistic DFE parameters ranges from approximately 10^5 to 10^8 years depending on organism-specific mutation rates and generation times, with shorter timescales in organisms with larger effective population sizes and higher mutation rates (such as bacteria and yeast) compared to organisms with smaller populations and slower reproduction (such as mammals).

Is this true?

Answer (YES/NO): NO